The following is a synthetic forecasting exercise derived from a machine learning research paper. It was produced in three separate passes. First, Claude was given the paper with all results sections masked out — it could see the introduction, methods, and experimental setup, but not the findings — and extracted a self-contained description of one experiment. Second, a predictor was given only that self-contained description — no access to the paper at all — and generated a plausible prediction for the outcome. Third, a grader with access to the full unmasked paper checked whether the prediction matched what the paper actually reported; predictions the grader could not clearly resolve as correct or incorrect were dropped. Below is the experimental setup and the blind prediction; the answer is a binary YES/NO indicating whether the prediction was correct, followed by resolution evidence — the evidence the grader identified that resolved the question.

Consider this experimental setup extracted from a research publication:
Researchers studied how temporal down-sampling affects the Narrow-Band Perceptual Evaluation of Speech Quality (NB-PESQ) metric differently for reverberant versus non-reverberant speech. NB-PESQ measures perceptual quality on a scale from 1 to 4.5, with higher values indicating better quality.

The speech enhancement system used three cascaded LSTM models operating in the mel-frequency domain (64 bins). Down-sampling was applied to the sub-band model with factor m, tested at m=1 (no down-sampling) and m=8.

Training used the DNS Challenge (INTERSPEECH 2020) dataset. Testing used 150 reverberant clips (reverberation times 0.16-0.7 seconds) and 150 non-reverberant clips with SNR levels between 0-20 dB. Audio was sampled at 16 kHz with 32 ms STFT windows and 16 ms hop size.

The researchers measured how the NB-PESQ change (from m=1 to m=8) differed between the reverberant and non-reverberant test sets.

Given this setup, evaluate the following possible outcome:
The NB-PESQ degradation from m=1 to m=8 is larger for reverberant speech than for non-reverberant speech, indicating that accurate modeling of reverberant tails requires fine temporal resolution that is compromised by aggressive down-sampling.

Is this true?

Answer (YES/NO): YES